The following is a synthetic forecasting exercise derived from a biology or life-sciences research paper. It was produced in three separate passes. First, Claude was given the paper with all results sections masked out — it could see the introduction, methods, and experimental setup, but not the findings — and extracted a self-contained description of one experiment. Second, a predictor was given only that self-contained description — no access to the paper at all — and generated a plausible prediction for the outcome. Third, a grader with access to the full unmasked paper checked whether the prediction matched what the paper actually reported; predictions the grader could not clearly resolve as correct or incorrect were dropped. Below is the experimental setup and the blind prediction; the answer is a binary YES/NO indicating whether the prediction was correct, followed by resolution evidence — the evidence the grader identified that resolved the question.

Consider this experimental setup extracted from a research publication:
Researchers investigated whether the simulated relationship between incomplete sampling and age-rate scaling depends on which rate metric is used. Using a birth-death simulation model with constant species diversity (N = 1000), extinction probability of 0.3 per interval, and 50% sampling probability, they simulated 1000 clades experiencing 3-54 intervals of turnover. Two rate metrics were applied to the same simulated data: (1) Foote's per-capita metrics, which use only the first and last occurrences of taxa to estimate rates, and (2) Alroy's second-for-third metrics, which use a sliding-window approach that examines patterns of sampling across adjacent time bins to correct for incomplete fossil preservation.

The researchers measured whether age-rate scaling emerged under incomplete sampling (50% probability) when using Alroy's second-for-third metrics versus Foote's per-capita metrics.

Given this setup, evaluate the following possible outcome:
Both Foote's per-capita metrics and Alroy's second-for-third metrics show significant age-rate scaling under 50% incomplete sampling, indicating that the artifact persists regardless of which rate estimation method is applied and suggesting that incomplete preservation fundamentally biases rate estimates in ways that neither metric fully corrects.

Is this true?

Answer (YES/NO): NO